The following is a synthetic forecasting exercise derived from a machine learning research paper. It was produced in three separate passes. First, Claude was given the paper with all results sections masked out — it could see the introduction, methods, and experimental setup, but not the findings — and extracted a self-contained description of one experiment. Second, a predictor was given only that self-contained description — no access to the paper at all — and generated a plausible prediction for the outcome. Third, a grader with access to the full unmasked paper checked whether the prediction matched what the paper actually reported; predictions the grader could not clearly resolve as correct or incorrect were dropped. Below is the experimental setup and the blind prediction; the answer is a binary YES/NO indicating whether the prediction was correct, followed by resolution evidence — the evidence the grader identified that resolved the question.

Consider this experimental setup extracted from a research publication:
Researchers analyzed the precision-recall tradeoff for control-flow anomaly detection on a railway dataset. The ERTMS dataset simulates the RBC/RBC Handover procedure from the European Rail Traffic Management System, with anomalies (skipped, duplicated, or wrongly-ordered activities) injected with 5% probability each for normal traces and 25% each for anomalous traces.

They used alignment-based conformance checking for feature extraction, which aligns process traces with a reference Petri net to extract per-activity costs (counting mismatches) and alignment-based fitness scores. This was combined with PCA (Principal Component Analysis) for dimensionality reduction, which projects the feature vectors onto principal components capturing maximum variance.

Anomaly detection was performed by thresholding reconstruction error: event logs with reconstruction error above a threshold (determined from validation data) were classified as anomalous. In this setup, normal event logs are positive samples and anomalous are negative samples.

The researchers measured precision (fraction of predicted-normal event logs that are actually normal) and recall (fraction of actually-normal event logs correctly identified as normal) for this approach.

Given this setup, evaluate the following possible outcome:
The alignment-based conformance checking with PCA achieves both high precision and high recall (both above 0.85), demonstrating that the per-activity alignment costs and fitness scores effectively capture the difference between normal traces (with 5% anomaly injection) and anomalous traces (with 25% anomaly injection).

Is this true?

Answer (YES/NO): NO